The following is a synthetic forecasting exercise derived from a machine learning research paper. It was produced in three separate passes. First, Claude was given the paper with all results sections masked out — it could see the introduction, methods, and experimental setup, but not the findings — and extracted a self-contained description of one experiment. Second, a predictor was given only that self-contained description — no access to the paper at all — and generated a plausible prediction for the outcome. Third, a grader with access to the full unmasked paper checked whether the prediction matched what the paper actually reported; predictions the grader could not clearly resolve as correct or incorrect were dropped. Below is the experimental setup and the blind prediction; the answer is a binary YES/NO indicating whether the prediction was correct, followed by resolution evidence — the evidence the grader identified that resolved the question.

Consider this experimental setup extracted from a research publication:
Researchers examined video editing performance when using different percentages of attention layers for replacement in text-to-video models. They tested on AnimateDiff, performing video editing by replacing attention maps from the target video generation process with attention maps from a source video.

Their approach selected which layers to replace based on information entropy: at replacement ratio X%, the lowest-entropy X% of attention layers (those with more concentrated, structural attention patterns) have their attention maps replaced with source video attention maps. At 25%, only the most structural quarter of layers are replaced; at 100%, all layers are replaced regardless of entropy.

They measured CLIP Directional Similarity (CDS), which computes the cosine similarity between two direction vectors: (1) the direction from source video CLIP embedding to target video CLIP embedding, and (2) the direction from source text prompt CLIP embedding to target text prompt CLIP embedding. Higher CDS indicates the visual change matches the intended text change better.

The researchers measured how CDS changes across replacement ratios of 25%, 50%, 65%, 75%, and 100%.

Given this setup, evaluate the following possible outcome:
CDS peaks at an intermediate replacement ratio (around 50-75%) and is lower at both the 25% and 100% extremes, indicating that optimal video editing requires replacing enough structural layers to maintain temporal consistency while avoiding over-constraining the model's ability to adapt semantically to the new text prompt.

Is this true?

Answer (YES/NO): NO